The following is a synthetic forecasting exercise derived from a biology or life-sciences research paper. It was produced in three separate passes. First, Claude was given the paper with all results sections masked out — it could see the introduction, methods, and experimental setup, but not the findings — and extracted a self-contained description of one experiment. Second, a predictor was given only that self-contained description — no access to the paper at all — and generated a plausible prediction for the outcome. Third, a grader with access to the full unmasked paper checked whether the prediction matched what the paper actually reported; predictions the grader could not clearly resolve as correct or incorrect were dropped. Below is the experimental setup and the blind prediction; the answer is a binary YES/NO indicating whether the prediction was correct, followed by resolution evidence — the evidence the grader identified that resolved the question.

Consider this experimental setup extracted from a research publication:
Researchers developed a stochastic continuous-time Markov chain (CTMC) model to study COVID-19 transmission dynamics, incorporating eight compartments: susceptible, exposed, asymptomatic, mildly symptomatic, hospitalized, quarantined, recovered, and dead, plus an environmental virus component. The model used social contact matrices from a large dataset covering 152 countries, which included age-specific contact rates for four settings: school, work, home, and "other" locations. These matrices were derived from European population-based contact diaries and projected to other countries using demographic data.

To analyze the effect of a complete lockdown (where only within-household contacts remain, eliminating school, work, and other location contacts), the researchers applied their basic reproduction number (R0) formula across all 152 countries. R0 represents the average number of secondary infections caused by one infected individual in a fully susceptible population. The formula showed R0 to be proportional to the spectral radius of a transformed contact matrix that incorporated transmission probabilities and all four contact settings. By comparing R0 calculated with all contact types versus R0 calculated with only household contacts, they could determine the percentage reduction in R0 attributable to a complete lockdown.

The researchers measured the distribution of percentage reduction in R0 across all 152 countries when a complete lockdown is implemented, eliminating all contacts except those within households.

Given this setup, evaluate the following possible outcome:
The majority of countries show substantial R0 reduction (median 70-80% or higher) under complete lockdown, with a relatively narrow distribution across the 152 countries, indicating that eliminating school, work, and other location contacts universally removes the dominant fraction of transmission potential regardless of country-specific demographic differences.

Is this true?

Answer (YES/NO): NO